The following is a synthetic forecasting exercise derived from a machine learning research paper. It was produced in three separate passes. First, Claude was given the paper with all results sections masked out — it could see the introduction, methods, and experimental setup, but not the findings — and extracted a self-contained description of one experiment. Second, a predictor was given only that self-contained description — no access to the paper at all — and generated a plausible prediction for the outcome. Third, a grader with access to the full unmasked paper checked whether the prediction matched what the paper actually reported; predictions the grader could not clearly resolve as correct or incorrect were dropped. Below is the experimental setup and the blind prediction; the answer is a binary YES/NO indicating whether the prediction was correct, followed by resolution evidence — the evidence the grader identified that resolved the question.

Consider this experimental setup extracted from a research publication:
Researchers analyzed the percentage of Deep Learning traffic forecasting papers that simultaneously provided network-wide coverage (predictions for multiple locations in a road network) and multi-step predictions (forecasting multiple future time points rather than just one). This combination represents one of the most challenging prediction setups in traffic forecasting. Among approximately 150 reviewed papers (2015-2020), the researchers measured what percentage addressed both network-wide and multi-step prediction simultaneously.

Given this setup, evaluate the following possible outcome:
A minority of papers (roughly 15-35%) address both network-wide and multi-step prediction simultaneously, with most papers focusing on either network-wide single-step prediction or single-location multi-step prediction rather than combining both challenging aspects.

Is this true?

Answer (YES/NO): YES